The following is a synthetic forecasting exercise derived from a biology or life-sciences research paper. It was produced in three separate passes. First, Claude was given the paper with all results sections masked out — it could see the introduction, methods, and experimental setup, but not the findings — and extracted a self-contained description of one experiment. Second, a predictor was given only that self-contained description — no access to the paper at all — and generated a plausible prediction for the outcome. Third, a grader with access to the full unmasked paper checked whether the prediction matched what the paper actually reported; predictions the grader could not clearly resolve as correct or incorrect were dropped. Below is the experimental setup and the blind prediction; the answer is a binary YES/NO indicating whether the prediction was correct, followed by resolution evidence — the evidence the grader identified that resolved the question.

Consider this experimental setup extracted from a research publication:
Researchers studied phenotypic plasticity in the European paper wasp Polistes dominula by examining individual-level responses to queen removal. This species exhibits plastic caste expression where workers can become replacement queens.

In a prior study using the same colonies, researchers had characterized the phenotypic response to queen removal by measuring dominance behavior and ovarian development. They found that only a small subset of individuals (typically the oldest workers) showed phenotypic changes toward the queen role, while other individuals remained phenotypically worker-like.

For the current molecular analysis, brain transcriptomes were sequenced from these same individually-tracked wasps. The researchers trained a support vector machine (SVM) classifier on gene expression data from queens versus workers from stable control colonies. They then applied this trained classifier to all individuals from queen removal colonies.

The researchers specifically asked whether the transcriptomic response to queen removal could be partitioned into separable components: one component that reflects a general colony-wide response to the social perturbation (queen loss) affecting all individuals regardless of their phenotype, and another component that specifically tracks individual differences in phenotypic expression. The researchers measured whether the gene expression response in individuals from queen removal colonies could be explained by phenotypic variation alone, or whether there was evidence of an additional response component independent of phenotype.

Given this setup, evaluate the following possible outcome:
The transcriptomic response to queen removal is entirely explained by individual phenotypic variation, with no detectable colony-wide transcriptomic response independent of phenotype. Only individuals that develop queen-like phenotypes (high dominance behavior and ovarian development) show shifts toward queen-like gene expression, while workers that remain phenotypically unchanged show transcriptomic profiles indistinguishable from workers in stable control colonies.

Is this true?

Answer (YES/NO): NO